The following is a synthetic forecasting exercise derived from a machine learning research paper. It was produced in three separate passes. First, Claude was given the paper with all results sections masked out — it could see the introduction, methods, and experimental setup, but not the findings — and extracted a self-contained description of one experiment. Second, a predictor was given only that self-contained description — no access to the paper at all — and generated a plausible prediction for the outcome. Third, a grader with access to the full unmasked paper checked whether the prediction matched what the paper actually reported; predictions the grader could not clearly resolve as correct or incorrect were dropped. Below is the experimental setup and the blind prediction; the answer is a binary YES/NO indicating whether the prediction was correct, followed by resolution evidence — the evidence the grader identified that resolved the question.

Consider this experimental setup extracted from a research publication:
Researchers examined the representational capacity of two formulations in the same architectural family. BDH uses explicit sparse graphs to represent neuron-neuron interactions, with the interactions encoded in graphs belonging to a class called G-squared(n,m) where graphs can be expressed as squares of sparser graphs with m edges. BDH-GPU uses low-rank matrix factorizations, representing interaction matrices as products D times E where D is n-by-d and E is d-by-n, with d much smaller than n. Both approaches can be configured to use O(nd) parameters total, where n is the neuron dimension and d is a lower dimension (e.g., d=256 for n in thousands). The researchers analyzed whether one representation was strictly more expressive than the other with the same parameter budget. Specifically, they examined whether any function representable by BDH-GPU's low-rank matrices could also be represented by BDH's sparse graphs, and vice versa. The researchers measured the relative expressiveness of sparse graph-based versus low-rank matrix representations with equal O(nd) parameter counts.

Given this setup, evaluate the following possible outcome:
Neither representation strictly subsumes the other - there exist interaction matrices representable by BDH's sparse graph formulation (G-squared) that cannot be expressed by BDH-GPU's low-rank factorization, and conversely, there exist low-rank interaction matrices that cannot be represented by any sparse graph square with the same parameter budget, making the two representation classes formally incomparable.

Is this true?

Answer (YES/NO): NO